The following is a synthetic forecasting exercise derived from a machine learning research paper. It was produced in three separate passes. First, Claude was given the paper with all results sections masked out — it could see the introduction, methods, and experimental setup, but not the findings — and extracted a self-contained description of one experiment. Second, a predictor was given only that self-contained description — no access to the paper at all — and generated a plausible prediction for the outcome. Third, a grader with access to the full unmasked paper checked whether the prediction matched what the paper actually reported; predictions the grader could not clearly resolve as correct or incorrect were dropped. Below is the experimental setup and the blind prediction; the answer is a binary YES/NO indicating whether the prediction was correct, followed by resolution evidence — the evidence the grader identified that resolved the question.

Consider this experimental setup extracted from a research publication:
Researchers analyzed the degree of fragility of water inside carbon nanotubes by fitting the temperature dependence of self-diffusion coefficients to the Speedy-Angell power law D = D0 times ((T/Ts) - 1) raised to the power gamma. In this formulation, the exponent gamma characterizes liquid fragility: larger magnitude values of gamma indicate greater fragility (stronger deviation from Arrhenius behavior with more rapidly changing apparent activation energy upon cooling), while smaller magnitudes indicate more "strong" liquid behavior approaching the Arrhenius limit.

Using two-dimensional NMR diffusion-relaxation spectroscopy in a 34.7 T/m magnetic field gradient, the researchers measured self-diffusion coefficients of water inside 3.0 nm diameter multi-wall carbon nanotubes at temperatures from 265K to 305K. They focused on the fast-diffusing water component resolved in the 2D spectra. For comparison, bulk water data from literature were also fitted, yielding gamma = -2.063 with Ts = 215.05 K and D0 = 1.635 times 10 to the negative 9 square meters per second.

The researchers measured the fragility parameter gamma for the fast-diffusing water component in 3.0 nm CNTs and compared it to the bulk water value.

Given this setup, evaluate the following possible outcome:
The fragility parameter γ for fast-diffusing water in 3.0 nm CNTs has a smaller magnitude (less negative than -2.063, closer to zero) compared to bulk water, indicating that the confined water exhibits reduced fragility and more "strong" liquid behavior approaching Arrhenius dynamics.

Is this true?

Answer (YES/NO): NO